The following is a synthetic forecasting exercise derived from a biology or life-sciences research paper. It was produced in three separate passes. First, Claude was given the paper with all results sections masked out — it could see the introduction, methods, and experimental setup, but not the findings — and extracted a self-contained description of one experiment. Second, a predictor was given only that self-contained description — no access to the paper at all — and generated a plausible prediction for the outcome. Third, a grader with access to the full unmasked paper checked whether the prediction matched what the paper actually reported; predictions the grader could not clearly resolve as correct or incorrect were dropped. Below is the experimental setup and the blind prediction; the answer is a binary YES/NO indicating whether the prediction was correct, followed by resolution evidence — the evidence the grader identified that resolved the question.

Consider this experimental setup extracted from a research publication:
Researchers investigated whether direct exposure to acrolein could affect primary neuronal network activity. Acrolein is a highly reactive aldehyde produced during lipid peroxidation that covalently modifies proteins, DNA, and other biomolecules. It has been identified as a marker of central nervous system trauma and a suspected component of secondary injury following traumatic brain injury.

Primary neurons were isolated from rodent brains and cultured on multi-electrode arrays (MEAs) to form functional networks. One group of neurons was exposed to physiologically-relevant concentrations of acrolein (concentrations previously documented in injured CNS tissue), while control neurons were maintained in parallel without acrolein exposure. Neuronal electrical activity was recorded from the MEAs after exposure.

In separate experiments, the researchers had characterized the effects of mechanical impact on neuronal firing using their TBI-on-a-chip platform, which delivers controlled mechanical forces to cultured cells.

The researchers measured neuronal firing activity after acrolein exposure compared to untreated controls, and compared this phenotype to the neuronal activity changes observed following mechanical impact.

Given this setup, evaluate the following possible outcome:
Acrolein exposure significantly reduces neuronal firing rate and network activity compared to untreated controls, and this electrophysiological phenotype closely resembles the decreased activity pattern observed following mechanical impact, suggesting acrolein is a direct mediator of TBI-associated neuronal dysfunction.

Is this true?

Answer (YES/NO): YES